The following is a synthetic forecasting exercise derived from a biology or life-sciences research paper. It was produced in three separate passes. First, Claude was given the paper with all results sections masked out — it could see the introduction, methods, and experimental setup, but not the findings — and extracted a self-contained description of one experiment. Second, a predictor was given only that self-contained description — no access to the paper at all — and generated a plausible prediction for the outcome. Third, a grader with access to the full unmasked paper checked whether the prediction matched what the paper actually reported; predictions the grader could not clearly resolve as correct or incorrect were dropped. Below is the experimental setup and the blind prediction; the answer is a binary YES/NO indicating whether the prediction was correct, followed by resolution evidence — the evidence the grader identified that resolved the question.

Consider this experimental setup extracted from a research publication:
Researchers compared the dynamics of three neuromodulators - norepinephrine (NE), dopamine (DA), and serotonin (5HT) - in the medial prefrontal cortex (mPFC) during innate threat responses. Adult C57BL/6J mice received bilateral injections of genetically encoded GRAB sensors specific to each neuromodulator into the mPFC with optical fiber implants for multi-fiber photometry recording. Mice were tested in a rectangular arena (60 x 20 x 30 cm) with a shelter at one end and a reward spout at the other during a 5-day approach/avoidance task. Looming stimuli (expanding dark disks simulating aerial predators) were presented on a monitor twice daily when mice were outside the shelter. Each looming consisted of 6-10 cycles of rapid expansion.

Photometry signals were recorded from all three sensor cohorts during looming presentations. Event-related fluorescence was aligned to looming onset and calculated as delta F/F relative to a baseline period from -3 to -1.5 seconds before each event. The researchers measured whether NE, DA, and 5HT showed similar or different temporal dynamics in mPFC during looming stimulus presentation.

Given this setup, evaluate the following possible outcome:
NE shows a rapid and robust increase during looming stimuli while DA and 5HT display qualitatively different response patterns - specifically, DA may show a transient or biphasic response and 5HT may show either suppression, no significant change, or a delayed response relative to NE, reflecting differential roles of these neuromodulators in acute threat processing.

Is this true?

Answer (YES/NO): YES